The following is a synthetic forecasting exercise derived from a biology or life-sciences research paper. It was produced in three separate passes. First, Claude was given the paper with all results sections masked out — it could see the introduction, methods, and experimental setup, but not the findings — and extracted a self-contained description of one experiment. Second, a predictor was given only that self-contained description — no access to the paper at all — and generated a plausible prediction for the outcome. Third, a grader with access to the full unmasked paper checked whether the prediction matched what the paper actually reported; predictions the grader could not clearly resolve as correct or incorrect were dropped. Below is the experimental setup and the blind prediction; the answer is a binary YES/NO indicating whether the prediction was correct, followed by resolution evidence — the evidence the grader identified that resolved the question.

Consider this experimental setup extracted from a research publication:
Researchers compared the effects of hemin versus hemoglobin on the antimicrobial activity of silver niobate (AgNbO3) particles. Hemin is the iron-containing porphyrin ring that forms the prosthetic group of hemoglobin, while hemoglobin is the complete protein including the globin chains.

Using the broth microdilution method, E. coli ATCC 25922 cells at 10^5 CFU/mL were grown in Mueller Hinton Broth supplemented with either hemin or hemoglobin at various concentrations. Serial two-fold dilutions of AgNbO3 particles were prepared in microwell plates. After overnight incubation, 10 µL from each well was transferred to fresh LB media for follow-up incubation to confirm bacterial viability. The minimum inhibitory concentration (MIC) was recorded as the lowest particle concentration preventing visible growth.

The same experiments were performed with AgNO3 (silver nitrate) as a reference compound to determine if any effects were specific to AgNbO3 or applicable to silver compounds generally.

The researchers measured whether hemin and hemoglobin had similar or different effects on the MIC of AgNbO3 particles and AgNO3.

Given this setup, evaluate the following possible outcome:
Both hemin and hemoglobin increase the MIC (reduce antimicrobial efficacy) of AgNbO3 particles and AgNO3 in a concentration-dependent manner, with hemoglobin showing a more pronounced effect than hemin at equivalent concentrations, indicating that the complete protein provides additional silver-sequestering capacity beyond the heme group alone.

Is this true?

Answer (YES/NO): YES